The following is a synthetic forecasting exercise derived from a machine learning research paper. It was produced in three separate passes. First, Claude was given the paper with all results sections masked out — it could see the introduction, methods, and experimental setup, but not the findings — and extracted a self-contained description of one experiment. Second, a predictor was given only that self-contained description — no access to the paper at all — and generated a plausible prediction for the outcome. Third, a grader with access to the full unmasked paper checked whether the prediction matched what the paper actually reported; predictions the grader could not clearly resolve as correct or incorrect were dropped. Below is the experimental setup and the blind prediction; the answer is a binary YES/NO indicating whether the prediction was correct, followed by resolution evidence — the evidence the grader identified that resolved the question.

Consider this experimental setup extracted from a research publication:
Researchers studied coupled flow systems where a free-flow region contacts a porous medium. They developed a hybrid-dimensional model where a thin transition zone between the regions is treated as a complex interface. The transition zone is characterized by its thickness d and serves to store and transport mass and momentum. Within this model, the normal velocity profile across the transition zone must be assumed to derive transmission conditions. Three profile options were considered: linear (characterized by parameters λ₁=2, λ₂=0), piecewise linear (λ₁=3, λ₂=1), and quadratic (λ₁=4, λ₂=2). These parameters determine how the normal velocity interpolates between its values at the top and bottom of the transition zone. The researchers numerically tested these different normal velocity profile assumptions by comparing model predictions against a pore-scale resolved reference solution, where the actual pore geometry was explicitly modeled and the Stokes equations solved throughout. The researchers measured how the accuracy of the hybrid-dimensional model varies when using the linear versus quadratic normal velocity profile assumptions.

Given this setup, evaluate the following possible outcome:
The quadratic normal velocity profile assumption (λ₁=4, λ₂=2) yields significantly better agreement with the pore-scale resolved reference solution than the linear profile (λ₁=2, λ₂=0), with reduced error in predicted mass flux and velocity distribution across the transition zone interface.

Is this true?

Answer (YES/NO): YES